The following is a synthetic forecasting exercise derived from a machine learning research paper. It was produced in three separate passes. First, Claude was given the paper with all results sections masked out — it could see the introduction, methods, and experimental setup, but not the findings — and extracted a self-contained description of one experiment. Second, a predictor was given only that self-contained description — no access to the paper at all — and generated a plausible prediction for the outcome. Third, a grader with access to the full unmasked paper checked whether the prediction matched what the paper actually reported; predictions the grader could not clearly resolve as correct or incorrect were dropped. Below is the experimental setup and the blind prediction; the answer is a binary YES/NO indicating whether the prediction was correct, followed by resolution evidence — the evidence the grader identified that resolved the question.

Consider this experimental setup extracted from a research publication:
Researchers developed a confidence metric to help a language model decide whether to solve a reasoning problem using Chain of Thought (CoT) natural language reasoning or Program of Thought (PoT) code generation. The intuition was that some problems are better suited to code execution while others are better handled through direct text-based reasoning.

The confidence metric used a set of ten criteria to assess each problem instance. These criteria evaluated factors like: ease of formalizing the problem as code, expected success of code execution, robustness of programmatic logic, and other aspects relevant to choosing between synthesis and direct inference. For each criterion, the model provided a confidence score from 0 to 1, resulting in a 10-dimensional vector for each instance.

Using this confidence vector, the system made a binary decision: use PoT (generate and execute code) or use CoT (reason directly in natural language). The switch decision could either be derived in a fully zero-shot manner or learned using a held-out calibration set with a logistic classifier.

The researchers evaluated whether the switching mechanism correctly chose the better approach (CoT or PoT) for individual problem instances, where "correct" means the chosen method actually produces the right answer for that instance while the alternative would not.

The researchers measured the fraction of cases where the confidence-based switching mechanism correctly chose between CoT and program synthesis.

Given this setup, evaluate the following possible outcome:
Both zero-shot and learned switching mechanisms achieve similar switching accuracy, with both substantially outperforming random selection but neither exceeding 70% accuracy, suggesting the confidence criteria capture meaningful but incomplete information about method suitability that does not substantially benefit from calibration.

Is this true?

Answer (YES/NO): YES